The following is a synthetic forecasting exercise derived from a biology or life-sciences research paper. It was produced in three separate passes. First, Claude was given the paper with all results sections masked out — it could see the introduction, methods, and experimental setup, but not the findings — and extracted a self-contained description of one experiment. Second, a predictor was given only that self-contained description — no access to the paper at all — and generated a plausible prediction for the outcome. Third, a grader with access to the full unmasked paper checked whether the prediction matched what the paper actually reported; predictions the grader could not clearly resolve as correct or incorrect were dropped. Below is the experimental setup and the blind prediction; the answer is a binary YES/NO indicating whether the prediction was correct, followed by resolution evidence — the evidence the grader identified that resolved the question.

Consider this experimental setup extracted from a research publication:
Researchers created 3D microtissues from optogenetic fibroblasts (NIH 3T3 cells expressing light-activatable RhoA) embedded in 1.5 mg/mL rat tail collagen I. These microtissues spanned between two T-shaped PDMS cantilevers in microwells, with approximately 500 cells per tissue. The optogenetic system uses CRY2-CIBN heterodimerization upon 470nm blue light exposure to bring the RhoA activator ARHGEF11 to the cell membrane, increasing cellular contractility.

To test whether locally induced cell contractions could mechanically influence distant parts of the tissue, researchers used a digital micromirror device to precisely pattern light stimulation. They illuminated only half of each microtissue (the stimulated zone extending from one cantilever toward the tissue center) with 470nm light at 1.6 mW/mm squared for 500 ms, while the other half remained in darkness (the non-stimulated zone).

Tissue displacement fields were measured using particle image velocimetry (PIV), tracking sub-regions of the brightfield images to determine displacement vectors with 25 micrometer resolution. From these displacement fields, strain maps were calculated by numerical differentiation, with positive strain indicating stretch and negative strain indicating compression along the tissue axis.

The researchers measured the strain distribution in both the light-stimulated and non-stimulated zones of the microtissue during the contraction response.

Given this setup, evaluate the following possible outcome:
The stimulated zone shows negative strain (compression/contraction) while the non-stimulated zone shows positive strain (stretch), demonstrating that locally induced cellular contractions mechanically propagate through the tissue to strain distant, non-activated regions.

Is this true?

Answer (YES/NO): YES